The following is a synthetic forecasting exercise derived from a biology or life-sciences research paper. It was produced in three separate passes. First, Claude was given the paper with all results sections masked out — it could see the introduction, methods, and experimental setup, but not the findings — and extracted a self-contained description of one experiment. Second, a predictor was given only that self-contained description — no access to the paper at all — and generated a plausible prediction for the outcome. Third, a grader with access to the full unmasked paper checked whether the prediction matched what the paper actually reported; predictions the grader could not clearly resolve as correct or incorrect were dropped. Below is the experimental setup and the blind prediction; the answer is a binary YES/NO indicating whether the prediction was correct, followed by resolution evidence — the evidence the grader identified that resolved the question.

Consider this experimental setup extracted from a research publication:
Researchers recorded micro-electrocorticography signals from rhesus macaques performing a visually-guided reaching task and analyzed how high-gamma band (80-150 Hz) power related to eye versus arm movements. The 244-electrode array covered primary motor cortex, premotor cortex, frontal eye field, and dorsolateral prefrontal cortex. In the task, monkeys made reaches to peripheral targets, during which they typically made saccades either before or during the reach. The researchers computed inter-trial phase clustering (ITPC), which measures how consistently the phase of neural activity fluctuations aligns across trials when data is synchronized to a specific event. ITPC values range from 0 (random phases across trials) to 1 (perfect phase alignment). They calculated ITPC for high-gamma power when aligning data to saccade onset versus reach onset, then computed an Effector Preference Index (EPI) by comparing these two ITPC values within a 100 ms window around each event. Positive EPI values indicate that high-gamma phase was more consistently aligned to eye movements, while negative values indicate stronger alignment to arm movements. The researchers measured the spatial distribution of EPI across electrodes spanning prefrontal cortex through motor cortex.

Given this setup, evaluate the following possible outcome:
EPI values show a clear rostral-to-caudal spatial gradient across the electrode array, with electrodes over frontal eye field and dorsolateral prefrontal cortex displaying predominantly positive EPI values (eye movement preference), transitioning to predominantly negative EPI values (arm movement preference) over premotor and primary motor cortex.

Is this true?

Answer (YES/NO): NO